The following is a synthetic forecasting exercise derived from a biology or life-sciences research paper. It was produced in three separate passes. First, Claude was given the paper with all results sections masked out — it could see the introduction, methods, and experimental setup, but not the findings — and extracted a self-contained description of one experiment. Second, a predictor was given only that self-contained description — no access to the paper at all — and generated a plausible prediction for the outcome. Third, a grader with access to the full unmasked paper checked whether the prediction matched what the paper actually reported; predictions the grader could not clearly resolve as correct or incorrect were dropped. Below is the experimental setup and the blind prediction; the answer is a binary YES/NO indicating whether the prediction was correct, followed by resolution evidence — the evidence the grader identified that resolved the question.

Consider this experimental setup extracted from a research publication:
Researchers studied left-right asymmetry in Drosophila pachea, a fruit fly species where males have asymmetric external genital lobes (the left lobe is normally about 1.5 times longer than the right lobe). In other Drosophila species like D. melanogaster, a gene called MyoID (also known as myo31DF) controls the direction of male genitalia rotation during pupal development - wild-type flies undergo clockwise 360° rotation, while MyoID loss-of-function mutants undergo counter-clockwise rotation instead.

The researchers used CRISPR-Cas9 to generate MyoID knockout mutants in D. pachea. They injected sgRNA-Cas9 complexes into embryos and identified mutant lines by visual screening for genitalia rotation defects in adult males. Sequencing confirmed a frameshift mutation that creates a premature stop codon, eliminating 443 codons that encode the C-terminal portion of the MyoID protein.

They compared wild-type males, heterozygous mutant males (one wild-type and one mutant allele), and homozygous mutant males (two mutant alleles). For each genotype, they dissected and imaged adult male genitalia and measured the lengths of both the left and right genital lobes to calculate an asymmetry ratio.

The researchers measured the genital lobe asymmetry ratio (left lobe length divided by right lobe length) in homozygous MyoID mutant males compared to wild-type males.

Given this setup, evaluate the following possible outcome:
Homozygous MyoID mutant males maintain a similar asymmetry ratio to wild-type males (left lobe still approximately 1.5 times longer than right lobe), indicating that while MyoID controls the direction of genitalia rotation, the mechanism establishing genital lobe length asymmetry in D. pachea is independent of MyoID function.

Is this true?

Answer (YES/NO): NO